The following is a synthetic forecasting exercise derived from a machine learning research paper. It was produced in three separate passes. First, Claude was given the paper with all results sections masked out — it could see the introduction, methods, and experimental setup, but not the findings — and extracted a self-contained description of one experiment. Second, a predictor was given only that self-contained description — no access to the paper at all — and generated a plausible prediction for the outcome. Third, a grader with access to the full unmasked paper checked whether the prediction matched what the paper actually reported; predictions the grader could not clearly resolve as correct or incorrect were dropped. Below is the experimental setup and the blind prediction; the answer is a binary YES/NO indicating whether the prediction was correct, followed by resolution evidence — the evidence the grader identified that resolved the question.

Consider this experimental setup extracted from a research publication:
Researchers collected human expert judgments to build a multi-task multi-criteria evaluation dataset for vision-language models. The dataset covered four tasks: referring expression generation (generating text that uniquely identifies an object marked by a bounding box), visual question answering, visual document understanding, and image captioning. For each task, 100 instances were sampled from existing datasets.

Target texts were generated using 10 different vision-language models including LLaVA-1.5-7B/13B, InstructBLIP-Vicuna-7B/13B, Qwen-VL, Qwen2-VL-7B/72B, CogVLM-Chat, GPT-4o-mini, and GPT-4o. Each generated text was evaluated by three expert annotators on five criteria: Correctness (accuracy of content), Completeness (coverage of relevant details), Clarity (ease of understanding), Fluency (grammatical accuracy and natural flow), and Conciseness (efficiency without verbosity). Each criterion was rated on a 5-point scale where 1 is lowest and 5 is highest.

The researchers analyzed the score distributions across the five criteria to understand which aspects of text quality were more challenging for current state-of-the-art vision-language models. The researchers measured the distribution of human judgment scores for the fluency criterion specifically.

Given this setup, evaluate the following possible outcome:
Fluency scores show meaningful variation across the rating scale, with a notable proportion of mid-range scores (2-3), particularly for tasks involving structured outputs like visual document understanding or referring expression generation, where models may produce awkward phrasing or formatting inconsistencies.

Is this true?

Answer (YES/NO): NO